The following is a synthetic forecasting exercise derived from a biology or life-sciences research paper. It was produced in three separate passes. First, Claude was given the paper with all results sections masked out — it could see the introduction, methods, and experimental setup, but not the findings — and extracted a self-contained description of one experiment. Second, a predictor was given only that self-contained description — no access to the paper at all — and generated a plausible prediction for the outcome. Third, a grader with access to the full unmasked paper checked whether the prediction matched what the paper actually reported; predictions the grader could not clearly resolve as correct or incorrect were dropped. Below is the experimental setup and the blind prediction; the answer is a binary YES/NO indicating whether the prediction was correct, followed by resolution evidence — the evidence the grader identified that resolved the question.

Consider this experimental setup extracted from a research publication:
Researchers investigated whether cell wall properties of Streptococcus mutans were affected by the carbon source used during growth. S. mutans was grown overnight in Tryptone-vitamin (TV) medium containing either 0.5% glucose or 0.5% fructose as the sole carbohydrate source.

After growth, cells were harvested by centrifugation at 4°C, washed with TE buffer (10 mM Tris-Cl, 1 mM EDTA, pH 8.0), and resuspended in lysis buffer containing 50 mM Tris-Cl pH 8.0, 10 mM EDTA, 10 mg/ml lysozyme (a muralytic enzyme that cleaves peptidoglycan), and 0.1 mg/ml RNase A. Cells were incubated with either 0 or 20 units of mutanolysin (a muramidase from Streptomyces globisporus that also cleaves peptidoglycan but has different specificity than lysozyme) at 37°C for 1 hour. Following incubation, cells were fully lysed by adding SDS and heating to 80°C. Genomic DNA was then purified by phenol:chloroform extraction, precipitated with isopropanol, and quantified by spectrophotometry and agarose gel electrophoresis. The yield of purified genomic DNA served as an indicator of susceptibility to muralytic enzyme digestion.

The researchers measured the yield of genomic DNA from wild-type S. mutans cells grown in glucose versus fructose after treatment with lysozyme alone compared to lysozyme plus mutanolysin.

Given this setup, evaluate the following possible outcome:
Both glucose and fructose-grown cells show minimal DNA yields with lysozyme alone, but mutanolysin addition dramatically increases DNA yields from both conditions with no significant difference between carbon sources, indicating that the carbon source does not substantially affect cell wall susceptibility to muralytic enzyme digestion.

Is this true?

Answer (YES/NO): NO